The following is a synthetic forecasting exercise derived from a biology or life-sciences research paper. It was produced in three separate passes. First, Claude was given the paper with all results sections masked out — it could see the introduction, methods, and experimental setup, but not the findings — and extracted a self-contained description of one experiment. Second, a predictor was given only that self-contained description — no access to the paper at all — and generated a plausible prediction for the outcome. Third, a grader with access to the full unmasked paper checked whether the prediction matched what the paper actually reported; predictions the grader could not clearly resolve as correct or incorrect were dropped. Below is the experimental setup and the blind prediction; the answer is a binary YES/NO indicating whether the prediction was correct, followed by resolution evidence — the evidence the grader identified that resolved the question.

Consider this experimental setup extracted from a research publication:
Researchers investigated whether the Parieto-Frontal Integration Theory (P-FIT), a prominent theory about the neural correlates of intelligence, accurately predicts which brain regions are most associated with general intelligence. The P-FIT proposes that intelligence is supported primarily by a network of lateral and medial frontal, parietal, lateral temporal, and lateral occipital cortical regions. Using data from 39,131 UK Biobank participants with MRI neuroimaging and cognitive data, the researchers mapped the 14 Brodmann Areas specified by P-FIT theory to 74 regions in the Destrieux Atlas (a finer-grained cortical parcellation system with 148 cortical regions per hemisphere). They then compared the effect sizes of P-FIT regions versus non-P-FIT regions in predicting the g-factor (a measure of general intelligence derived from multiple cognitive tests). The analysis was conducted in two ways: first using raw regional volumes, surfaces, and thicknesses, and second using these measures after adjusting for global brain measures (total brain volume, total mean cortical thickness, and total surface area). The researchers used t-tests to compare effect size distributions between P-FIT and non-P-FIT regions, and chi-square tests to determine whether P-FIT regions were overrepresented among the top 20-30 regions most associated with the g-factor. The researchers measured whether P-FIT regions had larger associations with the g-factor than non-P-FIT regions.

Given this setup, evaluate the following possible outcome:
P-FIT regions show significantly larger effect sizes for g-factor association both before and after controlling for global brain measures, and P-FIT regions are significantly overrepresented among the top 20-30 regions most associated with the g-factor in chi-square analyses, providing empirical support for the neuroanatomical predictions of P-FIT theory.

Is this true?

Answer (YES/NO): NO